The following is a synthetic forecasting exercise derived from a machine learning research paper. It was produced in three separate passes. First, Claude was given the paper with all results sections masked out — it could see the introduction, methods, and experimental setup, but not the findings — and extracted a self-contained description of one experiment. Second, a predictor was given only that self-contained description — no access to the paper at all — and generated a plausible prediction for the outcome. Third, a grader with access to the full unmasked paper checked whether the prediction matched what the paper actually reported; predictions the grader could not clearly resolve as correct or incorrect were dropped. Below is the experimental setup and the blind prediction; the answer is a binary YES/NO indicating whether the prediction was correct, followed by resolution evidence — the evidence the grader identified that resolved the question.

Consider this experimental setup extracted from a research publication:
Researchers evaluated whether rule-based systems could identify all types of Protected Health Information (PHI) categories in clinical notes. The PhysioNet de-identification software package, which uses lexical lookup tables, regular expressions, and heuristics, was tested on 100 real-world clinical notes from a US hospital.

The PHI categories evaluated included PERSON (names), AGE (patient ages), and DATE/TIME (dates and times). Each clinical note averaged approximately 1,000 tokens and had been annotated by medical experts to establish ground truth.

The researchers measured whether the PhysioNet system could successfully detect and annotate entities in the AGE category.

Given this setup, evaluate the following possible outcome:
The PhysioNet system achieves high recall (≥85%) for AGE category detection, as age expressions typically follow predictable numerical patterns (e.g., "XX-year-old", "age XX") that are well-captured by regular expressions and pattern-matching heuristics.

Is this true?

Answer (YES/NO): NO